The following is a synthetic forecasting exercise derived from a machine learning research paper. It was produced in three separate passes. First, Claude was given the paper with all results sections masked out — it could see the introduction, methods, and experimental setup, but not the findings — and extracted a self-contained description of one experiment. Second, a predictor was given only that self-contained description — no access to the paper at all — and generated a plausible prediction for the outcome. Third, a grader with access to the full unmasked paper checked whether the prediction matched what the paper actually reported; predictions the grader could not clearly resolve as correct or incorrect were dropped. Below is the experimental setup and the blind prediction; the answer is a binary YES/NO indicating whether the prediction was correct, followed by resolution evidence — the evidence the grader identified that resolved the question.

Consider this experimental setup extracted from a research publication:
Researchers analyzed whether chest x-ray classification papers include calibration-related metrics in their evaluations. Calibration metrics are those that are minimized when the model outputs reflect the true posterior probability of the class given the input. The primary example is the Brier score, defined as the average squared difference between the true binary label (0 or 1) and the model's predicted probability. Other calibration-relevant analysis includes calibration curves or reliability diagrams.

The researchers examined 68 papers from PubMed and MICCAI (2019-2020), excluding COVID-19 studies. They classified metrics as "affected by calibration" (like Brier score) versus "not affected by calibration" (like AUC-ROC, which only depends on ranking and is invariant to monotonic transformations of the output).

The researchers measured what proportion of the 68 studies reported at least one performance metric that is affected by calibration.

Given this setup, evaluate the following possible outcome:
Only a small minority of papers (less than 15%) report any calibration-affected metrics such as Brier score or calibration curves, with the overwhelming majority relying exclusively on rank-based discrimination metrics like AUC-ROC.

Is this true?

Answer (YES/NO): YES